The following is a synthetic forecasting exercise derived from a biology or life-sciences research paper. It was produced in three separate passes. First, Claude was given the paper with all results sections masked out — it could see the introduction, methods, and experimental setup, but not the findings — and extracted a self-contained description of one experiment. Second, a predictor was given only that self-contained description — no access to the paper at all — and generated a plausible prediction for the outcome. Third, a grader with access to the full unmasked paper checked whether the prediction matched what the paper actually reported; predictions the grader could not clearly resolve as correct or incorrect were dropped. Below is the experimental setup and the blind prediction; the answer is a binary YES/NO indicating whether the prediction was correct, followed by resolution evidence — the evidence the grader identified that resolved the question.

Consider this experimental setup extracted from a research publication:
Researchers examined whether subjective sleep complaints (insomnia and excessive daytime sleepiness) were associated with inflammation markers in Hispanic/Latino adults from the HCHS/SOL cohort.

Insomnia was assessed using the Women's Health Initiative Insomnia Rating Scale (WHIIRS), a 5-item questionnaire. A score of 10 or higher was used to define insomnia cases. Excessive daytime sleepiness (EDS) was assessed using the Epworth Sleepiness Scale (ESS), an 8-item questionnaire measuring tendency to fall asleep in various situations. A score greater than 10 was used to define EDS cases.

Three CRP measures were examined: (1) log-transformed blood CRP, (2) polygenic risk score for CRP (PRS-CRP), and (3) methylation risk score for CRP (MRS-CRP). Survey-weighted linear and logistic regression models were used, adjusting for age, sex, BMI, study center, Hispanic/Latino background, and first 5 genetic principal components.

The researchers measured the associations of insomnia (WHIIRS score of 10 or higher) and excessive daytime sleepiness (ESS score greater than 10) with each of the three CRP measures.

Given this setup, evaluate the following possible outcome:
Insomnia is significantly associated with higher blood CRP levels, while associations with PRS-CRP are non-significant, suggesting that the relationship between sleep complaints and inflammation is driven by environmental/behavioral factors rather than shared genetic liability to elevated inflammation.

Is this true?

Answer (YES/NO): NO